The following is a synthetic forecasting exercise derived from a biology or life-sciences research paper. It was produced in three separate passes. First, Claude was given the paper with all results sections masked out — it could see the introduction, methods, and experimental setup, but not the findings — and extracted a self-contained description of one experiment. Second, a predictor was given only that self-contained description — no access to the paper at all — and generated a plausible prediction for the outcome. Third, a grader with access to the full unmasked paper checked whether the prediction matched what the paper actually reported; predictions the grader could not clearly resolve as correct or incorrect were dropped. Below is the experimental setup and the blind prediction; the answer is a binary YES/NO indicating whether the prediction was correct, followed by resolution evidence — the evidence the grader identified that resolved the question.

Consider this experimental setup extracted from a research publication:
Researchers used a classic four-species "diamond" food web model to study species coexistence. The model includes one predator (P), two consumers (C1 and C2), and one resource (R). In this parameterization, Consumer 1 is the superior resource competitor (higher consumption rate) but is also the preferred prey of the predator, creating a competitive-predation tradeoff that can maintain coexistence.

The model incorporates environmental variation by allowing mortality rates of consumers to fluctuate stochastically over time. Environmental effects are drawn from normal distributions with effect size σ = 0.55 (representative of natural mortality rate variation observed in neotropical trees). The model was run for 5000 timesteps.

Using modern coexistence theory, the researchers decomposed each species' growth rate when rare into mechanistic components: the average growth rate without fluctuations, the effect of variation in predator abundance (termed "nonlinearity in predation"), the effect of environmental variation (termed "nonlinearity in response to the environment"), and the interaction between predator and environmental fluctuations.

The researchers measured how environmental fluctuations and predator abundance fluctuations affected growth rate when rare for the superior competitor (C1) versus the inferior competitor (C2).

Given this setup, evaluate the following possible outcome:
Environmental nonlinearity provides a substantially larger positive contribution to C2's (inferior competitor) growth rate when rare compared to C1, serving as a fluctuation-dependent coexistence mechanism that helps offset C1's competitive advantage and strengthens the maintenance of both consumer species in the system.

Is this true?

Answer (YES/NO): YES